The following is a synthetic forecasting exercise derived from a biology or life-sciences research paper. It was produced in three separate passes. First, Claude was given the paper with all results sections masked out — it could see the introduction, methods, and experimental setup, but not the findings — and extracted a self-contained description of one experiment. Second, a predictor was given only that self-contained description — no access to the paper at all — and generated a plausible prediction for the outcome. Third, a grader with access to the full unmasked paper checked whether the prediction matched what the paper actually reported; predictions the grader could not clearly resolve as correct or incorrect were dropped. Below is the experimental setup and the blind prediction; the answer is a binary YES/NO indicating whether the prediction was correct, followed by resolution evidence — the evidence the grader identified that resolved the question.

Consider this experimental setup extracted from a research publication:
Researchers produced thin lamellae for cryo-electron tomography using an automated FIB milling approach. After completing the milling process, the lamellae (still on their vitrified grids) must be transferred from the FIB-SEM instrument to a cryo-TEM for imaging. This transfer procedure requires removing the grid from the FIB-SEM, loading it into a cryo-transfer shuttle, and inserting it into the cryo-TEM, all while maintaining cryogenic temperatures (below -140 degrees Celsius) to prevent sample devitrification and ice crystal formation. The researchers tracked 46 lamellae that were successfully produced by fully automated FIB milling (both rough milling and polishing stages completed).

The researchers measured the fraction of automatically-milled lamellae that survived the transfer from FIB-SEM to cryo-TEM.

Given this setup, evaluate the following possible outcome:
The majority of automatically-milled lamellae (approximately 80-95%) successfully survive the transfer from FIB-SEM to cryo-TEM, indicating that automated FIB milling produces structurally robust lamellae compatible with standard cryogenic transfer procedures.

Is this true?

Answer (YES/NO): YES